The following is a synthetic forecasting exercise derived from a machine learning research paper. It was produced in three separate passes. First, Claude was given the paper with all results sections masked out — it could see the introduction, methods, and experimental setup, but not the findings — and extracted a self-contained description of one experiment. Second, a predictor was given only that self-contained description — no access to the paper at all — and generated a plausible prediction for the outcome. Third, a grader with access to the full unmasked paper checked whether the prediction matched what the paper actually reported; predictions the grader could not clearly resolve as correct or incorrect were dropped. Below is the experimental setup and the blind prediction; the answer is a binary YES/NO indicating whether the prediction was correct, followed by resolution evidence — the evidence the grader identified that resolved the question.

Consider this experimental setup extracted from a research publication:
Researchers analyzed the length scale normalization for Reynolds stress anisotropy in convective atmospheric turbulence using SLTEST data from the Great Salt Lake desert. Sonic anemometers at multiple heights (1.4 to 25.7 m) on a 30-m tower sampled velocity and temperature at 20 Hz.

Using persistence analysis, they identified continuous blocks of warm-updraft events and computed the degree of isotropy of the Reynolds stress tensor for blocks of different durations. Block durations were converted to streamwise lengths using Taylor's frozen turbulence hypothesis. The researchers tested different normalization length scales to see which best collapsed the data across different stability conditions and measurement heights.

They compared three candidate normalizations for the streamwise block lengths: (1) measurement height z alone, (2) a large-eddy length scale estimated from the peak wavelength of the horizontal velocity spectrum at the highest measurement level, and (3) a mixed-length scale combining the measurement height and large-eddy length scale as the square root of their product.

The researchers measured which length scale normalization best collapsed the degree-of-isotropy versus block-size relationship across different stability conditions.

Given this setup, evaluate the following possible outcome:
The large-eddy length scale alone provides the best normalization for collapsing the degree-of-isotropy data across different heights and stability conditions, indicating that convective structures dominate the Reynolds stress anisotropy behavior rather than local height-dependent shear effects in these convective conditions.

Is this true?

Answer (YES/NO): NO